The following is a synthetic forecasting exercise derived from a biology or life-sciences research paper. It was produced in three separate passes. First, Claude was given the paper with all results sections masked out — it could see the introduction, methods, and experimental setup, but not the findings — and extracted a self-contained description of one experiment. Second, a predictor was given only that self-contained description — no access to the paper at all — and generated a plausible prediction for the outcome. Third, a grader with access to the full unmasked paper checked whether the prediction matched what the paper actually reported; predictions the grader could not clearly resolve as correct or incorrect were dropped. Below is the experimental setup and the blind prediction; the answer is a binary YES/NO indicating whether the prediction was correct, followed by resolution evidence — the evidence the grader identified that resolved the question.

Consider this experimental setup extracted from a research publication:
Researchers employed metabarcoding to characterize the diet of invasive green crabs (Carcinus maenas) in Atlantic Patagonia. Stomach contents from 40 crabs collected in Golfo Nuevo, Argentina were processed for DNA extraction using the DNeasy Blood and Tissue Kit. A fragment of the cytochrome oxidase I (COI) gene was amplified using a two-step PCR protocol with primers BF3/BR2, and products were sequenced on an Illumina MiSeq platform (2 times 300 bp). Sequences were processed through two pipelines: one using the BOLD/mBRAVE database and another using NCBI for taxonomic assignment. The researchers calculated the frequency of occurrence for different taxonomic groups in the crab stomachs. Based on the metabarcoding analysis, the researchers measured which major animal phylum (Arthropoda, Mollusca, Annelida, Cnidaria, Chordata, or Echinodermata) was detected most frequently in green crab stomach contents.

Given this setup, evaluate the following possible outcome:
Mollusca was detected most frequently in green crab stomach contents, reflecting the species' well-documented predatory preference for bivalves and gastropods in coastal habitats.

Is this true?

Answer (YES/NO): NO